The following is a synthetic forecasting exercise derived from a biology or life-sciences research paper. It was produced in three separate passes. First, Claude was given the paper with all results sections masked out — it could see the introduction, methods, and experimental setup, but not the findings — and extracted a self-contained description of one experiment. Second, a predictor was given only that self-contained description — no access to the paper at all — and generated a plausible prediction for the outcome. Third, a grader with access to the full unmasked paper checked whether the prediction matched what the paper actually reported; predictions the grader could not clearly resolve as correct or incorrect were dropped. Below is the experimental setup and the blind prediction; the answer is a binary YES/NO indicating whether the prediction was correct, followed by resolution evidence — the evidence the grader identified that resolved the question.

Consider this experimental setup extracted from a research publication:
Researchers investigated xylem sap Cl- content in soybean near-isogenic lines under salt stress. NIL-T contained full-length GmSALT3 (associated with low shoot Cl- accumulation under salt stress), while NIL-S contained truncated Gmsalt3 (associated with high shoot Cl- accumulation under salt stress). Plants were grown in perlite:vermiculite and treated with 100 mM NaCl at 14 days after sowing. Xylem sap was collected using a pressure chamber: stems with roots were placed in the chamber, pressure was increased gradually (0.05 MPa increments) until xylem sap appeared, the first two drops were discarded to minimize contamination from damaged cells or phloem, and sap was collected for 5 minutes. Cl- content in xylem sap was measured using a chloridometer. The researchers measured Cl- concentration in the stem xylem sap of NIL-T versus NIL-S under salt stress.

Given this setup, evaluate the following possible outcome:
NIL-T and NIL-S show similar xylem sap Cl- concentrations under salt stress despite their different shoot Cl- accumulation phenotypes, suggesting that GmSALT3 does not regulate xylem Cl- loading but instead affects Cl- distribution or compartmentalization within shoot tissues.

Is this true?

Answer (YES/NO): NO